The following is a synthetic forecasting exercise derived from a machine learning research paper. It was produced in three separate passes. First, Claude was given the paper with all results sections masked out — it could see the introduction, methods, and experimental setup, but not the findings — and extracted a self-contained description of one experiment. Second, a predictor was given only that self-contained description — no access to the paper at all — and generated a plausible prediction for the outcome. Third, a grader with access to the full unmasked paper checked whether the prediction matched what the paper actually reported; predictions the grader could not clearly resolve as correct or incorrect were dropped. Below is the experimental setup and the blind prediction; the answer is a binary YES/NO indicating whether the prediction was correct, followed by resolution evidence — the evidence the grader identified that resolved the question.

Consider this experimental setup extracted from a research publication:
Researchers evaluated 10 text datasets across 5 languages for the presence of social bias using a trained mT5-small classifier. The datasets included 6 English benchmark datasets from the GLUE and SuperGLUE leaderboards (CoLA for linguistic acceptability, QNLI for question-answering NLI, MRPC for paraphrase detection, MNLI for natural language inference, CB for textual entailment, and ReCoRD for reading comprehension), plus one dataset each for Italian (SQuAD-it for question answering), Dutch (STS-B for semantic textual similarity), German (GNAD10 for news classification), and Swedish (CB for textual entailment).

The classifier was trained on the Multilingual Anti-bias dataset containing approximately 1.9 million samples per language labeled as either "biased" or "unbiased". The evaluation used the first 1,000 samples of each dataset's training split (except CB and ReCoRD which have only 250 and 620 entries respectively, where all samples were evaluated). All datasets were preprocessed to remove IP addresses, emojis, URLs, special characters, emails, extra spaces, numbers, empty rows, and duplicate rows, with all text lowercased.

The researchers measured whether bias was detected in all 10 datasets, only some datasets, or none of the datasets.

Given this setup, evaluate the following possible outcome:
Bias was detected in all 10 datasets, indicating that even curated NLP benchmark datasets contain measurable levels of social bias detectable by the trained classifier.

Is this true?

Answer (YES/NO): YES